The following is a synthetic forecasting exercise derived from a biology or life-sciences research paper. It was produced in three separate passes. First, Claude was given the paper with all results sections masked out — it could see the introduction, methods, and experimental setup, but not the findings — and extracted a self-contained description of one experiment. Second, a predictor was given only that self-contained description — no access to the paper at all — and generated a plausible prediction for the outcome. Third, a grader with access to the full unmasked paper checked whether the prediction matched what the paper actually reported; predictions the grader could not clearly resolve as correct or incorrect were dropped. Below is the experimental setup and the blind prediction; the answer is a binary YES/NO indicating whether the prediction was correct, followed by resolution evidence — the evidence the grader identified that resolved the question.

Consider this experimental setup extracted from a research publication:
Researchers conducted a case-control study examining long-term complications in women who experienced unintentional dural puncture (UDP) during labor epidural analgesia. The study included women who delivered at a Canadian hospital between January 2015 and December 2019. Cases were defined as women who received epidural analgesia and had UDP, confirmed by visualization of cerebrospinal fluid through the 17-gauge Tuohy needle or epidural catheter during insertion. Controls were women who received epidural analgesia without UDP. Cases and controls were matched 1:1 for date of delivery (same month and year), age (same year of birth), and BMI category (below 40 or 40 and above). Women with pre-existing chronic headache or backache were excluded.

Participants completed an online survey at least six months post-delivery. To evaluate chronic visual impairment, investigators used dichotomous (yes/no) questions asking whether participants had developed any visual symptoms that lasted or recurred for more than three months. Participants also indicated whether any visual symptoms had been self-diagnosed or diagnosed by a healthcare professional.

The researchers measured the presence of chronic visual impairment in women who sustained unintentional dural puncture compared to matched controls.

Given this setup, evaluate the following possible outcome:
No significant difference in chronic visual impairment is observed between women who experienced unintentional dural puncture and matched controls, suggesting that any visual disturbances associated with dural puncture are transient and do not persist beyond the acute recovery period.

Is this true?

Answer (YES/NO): YES